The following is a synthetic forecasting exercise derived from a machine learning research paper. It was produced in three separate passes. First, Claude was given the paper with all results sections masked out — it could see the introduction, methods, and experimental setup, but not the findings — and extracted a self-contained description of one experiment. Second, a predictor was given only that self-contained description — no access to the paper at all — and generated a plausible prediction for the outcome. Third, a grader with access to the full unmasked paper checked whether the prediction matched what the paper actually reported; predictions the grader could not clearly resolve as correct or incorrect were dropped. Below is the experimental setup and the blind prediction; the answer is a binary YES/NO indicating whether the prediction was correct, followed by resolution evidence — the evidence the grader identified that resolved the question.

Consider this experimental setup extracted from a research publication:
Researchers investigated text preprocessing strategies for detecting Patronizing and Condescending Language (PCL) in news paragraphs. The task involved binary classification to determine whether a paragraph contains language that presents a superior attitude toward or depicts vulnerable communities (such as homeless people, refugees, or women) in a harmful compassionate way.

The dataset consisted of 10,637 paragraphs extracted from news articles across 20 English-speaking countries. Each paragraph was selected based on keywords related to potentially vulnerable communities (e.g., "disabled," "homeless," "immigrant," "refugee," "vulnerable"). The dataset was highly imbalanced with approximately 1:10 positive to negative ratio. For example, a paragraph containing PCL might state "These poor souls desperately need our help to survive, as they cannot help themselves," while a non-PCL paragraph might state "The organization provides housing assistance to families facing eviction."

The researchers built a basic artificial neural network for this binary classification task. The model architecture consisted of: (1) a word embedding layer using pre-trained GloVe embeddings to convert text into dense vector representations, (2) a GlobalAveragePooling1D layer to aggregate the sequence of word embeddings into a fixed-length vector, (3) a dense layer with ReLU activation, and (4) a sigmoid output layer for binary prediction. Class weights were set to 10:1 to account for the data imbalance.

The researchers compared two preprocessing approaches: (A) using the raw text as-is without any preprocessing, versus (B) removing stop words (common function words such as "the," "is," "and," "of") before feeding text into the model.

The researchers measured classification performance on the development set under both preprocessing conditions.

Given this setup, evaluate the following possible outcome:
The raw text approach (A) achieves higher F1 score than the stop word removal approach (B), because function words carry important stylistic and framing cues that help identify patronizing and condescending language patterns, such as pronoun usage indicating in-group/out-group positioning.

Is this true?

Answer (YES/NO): YES